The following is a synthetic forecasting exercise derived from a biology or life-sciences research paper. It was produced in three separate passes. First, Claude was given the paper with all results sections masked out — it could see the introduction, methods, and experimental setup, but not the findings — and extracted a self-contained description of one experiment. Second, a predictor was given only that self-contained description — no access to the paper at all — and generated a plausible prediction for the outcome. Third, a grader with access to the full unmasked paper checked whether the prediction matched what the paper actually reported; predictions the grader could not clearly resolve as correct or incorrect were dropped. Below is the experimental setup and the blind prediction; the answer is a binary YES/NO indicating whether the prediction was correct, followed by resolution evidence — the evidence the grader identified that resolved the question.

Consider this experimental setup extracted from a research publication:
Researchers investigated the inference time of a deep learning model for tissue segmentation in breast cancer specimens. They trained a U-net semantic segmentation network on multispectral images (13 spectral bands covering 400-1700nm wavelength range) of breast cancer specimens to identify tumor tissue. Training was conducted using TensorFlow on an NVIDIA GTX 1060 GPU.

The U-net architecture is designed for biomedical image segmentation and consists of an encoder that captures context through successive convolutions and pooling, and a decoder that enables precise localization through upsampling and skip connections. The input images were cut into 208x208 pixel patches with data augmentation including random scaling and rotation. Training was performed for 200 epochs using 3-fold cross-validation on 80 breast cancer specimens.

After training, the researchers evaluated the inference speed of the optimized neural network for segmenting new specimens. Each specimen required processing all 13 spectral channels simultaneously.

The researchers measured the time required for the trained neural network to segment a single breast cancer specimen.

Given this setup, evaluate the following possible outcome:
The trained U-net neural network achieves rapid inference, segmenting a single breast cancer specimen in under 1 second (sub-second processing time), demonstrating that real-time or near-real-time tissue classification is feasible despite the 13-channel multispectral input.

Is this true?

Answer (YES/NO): YES